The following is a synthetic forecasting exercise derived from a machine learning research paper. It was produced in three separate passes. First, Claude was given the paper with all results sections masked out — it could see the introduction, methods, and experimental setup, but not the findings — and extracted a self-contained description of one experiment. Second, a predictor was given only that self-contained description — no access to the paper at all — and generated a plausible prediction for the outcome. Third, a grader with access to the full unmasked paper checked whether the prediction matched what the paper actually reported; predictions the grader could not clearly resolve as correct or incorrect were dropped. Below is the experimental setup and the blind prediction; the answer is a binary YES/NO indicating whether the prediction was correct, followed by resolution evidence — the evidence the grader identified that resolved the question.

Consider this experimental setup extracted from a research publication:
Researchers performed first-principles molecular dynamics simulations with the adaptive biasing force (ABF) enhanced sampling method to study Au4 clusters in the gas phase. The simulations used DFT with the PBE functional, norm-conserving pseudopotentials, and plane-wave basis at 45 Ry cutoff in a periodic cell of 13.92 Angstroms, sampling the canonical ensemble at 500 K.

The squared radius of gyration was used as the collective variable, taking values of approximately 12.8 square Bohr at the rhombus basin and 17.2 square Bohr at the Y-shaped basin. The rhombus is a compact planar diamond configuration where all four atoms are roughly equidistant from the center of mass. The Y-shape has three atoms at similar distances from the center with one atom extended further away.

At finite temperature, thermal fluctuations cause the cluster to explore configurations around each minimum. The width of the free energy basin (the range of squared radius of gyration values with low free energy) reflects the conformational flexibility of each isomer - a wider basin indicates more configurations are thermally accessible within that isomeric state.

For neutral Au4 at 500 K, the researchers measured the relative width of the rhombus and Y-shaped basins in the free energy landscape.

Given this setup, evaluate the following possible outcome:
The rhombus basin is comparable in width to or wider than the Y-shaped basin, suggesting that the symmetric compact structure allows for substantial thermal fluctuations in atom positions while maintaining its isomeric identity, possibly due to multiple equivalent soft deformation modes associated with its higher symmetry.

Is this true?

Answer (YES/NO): NO